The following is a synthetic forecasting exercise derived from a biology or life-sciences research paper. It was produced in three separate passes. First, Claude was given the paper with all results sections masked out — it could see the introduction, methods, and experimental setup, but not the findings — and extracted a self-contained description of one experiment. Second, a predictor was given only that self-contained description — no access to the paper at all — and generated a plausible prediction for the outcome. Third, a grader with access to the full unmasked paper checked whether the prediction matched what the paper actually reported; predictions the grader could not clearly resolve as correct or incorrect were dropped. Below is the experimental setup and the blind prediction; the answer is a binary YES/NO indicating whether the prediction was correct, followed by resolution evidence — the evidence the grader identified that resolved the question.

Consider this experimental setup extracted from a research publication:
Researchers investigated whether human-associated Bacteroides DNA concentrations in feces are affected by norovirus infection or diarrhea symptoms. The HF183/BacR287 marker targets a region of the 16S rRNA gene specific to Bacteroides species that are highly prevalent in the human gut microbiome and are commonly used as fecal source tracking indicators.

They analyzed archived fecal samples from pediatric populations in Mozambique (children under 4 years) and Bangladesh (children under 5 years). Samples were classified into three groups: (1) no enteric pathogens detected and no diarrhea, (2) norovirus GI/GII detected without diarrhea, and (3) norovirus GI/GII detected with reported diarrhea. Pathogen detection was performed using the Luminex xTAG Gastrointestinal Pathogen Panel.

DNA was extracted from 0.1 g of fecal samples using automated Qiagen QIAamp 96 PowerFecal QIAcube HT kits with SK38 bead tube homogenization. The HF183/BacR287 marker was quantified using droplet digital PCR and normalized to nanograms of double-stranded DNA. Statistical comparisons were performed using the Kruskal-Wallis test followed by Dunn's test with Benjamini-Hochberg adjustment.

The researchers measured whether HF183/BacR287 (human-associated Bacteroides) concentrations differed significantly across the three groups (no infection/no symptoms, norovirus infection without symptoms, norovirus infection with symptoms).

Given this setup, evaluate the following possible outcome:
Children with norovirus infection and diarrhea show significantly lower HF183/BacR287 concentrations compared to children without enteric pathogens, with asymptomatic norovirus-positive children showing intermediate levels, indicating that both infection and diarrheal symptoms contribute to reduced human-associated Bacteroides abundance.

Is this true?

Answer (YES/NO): NO